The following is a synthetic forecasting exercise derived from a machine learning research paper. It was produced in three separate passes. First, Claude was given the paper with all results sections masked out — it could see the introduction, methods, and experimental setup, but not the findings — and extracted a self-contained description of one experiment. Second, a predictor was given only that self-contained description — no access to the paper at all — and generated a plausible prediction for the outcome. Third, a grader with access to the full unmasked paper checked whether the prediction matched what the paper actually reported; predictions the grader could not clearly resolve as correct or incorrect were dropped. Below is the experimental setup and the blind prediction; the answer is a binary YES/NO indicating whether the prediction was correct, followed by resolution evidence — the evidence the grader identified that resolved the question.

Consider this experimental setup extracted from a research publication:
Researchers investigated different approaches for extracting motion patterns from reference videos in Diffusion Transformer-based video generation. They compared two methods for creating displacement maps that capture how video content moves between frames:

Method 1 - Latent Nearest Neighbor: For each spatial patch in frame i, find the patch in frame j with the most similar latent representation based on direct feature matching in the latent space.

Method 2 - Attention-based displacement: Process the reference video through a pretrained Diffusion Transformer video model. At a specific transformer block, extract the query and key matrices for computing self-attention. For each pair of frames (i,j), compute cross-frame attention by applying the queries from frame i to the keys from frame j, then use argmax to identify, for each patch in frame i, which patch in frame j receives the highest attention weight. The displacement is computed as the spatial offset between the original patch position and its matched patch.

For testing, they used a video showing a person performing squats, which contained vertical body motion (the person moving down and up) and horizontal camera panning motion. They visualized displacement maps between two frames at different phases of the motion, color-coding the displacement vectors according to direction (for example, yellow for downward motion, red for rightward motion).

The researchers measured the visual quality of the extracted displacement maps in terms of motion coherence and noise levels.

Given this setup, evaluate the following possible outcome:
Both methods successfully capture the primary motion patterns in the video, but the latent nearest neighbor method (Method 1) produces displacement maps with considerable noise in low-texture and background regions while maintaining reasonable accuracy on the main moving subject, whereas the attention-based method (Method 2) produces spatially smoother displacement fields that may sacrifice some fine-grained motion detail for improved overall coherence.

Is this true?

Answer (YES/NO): NO